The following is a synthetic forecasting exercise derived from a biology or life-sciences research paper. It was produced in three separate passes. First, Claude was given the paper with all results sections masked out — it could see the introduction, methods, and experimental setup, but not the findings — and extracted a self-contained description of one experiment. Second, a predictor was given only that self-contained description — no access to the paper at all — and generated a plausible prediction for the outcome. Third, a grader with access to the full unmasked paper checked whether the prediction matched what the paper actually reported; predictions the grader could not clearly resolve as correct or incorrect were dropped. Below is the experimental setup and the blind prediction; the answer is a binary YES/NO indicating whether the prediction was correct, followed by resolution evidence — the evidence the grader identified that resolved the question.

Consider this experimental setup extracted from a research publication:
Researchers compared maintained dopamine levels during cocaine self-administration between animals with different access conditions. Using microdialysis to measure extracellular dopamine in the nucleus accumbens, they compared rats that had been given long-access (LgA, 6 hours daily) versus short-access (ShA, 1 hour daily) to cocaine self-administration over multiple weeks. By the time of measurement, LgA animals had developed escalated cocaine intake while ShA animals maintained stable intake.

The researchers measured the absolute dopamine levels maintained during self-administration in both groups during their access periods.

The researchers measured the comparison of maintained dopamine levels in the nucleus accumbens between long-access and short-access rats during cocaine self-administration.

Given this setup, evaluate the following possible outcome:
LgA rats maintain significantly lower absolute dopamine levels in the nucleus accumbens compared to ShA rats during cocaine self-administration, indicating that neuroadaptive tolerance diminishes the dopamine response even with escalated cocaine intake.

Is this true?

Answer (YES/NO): NO